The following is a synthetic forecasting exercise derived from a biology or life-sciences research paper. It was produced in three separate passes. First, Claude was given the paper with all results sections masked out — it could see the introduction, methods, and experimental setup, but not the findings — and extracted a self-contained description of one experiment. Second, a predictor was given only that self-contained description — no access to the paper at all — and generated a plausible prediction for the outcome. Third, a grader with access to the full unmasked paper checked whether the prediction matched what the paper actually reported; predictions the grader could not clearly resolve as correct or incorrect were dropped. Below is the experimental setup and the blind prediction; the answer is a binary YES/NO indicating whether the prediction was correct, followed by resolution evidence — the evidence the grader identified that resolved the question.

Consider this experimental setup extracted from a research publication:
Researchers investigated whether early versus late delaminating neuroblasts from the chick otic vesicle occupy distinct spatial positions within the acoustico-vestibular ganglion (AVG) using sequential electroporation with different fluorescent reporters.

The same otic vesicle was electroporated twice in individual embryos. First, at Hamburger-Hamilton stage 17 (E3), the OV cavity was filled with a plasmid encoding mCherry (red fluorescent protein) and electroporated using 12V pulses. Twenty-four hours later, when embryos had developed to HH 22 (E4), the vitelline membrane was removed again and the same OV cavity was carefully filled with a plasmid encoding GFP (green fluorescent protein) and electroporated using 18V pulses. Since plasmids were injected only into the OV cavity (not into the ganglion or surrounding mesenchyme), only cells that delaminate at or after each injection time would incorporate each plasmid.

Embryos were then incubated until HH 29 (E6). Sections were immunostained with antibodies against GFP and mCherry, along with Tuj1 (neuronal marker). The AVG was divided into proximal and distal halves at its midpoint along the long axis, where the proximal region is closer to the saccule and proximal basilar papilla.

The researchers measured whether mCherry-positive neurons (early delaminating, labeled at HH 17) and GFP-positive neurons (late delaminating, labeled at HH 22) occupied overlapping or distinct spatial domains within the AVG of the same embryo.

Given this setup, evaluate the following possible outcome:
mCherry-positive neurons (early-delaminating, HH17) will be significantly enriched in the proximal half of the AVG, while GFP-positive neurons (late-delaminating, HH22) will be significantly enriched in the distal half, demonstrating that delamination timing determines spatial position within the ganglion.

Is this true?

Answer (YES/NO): YES